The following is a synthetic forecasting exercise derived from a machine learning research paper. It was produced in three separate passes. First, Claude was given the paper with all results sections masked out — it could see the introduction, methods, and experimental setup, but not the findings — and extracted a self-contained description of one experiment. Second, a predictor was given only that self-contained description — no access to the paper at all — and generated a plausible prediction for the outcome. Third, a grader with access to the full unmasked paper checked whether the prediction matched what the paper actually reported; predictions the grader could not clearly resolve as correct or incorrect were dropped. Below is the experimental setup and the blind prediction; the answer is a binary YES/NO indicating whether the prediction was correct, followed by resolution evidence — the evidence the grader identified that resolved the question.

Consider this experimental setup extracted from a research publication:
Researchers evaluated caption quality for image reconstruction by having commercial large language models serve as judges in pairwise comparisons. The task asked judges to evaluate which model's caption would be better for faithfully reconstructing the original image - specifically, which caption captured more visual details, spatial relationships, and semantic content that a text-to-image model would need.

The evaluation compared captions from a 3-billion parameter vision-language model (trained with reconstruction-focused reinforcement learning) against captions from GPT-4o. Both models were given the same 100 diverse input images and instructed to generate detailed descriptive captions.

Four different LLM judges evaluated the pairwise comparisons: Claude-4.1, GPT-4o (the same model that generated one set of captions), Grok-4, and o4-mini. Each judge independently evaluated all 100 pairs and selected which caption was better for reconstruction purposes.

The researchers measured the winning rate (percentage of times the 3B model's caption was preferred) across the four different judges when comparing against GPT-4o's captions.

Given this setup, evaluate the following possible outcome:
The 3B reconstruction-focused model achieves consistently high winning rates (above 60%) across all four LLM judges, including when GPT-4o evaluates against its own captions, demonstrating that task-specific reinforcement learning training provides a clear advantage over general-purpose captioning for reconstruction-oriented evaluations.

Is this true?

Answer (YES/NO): NO